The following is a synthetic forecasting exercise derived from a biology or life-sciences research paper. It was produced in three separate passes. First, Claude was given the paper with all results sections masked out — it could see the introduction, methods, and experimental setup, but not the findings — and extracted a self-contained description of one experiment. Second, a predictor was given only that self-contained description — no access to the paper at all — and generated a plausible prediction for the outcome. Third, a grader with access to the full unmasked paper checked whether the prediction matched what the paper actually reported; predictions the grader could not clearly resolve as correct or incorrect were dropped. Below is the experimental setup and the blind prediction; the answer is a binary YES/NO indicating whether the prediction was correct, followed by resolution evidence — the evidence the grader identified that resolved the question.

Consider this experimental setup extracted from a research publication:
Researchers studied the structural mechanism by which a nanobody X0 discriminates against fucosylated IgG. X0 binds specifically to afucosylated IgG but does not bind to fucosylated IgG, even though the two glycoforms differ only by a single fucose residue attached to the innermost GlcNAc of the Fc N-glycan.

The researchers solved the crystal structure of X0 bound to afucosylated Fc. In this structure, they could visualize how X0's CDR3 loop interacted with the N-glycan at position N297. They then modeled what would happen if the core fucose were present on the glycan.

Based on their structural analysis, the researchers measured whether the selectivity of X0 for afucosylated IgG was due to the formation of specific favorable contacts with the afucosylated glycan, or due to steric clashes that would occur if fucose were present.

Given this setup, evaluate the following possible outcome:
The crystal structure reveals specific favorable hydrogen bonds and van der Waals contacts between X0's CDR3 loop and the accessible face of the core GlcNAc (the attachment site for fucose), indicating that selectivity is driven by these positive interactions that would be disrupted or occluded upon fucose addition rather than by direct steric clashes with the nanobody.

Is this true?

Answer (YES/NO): NO